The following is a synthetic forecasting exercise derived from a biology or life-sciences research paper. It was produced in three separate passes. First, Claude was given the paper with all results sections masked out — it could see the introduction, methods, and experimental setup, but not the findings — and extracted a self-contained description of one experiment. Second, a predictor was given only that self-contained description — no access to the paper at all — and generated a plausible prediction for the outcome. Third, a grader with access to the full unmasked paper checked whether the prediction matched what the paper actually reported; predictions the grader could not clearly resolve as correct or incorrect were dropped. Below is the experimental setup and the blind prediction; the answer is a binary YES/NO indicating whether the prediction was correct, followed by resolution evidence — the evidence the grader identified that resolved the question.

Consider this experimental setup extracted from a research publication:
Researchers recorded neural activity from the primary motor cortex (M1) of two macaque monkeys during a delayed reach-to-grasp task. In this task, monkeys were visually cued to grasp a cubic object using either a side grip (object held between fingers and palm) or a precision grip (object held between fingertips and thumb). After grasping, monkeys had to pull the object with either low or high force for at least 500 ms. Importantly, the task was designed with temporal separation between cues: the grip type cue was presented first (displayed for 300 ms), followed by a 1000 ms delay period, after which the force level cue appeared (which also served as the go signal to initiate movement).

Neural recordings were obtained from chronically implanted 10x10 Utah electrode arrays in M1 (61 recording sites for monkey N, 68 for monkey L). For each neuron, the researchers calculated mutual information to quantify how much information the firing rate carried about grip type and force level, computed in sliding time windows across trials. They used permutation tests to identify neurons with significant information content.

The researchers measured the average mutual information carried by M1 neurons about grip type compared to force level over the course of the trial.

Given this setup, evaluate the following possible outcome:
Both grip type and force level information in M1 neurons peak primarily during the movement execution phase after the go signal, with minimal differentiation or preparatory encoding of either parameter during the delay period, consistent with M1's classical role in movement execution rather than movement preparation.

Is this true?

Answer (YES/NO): NO